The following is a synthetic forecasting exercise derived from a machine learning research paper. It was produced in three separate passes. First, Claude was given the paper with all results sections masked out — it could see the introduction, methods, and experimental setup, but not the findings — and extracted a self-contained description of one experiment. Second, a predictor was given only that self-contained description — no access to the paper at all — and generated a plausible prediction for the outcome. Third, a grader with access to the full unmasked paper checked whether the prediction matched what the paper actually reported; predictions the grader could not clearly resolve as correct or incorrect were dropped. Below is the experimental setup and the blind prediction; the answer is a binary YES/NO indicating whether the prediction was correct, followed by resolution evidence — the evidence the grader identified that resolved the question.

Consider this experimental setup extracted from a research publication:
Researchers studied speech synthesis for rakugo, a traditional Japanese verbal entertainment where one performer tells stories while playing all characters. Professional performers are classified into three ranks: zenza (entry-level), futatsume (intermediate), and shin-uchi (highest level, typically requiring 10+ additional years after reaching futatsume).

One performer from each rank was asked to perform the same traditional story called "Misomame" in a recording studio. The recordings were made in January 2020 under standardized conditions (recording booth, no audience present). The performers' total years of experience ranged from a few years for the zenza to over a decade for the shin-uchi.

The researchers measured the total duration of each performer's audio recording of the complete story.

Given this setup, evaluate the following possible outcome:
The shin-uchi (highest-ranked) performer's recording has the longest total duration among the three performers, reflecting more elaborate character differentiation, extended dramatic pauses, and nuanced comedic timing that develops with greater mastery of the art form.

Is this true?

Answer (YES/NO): YES